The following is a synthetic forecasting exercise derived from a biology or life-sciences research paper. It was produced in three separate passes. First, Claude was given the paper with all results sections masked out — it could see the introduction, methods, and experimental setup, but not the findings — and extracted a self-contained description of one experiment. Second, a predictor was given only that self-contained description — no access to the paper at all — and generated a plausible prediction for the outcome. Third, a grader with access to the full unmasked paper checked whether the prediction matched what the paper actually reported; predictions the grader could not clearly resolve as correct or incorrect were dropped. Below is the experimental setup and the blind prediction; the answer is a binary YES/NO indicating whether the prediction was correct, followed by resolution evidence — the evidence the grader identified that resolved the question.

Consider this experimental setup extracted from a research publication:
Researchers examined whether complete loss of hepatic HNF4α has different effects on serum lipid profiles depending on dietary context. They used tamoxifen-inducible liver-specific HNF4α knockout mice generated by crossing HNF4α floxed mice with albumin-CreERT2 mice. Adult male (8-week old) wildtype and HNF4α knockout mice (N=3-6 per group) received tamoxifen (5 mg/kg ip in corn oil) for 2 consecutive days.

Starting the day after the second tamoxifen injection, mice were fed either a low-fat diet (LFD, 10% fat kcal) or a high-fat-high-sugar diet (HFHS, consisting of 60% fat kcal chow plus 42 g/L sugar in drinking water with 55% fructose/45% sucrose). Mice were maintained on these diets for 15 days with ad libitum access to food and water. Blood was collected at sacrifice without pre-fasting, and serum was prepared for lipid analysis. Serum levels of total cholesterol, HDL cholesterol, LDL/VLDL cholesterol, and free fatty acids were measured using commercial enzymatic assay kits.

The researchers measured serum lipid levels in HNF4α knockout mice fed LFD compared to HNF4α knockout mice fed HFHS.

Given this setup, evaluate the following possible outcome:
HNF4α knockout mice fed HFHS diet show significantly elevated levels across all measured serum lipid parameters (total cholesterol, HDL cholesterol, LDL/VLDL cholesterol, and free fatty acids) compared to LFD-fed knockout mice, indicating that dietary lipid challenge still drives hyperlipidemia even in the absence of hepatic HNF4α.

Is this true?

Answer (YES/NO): NO